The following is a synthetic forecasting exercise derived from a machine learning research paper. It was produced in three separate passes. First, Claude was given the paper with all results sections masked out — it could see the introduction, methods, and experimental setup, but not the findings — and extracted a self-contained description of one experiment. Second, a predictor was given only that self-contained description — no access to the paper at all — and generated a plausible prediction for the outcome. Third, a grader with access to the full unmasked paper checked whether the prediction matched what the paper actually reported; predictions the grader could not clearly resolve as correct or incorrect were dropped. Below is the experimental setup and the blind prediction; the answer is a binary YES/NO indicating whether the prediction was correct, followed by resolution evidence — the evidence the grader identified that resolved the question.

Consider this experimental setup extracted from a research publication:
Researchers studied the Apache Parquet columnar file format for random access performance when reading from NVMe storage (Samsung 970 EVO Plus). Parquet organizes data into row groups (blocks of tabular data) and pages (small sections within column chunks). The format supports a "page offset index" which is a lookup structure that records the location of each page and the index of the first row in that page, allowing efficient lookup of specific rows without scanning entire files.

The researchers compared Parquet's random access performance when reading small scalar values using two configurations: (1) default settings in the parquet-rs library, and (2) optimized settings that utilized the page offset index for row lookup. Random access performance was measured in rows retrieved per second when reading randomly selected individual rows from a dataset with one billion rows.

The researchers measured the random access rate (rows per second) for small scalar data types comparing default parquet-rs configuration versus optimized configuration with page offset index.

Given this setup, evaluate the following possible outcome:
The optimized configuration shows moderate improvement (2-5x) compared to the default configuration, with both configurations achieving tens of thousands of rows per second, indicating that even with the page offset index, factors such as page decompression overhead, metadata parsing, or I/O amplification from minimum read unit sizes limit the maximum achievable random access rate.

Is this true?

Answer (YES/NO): NO